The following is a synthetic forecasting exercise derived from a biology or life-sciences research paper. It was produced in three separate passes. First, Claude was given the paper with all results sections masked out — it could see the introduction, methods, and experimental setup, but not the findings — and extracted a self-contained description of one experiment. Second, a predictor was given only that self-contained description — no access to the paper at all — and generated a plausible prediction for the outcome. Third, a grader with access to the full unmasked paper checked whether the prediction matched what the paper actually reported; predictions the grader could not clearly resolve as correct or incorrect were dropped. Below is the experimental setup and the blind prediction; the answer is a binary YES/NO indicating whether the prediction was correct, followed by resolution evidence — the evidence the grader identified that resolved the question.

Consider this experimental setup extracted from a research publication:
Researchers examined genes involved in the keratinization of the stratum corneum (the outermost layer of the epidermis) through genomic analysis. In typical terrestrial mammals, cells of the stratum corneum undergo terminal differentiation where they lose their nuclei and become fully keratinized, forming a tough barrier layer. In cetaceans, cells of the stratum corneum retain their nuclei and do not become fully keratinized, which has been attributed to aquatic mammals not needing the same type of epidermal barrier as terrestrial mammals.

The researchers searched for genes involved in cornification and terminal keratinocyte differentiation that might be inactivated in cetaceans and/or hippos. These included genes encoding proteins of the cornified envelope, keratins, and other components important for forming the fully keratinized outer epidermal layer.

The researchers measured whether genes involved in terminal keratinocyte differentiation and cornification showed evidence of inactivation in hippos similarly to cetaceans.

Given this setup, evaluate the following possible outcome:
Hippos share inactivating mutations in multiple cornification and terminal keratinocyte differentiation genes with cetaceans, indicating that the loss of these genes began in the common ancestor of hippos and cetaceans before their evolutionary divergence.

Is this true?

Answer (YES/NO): NO